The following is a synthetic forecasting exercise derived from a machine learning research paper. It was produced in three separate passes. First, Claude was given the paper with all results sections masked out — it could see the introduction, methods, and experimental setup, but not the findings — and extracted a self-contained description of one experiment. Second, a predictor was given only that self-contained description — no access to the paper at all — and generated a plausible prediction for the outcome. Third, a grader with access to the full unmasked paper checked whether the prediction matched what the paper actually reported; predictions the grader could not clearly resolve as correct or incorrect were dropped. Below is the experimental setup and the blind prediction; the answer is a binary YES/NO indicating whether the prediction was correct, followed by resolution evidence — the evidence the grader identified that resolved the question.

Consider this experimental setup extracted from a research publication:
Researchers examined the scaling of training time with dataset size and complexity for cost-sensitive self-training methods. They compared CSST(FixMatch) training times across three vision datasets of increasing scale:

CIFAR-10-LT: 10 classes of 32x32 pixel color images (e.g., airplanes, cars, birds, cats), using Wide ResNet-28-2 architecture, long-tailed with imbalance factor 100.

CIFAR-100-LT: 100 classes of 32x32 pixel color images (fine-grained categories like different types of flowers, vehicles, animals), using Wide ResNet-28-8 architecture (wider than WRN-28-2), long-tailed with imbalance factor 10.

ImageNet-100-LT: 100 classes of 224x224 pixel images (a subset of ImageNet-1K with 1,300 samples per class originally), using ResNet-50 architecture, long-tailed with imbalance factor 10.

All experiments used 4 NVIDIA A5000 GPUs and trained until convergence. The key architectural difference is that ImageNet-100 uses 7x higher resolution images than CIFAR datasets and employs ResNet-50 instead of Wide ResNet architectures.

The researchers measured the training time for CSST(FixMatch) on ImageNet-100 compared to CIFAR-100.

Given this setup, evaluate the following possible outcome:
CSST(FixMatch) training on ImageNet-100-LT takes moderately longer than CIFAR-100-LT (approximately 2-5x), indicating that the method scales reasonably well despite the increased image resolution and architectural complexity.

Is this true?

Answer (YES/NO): NO